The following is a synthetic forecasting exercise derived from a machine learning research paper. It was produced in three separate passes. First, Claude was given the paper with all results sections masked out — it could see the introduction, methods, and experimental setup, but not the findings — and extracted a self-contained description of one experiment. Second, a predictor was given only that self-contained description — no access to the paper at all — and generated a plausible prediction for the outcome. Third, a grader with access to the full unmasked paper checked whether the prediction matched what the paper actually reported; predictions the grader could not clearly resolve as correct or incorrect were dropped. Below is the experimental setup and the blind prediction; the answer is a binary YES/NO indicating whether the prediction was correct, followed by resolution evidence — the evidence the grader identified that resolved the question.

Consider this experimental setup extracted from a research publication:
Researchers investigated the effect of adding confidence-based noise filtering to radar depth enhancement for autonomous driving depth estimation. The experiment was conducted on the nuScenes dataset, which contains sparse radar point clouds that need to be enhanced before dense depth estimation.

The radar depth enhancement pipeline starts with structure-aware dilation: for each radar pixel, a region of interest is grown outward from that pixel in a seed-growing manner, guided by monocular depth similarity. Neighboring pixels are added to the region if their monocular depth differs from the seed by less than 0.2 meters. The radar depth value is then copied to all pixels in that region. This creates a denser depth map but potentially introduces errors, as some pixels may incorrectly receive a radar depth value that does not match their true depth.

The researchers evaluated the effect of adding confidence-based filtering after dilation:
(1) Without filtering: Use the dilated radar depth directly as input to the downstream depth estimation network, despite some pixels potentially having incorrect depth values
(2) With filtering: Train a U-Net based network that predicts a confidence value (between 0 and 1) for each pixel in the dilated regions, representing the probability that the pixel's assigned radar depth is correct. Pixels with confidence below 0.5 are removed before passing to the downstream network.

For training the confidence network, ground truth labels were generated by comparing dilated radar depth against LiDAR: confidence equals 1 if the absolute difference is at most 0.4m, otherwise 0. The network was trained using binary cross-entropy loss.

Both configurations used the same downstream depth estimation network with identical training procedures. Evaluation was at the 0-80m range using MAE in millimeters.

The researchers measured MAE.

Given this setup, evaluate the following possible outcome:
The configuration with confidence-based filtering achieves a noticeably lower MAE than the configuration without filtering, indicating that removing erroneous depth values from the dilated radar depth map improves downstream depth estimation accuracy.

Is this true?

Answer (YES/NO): YES